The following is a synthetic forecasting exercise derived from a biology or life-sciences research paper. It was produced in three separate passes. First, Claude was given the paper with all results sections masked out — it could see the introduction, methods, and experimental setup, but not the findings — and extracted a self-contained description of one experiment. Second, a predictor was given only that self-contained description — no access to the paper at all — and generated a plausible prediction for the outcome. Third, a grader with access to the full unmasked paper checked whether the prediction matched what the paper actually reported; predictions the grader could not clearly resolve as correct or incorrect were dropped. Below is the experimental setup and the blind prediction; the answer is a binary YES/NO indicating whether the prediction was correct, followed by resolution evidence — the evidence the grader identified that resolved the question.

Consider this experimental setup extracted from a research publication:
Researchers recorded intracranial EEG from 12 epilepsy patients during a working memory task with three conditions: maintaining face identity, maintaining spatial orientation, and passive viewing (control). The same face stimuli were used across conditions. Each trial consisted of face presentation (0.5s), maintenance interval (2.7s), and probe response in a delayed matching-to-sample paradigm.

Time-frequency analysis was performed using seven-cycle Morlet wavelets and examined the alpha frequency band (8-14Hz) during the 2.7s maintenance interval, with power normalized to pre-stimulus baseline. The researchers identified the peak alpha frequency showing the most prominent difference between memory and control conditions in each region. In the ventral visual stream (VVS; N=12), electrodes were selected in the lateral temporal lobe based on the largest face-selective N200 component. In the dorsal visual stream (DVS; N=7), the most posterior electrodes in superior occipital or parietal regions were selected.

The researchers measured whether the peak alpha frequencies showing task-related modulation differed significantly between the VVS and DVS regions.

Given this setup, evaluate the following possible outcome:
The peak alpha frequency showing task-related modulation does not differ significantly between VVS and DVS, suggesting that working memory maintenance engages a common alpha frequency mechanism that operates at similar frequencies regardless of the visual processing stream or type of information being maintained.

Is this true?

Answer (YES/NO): YES